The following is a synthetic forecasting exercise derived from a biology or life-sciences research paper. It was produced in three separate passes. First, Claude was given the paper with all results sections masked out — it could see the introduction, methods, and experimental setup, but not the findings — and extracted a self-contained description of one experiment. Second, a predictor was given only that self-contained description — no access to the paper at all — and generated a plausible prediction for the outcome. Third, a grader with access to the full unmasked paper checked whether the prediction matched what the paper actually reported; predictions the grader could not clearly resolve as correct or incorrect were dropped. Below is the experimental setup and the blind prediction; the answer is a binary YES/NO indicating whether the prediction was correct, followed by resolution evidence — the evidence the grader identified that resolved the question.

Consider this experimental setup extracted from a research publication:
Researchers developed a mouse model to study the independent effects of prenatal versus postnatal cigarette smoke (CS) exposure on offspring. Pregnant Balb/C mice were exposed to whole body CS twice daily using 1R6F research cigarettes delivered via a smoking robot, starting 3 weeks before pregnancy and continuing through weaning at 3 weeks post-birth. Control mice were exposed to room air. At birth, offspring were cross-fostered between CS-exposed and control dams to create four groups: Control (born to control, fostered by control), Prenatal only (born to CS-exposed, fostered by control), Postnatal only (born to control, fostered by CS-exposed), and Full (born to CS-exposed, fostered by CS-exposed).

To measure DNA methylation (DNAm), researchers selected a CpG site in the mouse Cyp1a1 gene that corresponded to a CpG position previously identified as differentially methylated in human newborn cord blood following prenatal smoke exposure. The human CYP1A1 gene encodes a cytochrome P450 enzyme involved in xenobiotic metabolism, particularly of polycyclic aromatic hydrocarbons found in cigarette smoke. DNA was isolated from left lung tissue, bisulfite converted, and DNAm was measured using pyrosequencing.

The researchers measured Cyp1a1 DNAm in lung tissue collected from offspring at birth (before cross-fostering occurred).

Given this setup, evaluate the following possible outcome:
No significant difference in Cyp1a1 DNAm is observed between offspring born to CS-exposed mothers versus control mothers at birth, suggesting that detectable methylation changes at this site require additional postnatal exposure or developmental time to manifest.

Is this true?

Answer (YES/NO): YES